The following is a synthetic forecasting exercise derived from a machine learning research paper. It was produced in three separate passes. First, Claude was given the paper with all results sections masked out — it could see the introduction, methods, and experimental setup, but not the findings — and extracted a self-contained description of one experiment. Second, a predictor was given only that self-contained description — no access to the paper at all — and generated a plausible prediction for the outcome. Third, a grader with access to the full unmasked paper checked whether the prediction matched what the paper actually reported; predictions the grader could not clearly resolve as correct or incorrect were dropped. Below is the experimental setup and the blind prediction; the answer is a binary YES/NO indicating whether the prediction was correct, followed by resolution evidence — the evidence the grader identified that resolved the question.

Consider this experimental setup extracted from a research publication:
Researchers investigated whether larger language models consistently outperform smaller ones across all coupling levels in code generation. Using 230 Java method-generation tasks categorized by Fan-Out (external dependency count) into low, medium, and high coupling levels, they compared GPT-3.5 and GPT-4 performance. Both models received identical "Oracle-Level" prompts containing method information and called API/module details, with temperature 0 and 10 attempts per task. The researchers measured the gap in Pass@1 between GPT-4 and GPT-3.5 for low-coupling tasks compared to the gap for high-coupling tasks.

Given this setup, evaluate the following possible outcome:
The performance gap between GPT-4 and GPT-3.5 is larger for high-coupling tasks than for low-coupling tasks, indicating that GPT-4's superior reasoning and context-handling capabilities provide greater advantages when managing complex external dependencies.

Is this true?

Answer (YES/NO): NO